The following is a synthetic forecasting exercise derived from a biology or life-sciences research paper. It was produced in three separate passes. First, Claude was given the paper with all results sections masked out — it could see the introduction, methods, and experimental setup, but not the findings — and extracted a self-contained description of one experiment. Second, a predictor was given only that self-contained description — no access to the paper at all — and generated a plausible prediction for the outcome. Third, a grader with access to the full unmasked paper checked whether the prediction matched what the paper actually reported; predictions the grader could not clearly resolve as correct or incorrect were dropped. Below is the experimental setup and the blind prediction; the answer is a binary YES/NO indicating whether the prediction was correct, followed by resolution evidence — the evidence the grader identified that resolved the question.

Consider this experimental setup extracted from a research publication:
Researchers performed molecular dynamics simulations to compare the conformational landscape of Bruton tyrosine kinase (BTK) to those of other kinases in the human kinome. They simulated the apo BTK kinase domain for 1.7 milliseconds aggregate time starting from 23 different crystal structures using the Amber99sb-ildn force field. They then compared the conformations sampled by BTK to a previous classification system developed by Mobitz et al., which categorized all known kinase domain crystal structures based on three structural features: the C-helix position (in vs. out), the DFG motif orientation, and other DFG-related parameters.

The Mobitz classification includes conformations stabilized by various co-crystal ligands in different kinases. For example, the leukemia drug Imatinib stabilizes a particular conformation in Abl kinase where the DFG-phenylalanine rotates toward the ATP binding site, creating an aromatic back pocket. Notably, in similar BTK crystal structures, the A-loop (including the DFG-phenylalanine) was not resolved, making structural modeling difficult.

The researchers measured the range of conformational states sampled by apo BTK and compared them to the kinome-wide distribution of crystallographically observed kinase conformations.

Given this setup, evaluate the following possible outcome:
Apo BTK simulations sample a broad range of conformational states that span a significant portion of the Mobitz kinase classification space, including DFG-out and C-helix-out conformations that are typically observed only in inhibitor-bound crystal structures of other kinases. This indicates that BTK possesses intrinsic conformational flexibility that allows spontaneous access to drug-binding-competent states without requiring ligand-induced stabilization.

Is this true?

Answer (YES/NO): YES